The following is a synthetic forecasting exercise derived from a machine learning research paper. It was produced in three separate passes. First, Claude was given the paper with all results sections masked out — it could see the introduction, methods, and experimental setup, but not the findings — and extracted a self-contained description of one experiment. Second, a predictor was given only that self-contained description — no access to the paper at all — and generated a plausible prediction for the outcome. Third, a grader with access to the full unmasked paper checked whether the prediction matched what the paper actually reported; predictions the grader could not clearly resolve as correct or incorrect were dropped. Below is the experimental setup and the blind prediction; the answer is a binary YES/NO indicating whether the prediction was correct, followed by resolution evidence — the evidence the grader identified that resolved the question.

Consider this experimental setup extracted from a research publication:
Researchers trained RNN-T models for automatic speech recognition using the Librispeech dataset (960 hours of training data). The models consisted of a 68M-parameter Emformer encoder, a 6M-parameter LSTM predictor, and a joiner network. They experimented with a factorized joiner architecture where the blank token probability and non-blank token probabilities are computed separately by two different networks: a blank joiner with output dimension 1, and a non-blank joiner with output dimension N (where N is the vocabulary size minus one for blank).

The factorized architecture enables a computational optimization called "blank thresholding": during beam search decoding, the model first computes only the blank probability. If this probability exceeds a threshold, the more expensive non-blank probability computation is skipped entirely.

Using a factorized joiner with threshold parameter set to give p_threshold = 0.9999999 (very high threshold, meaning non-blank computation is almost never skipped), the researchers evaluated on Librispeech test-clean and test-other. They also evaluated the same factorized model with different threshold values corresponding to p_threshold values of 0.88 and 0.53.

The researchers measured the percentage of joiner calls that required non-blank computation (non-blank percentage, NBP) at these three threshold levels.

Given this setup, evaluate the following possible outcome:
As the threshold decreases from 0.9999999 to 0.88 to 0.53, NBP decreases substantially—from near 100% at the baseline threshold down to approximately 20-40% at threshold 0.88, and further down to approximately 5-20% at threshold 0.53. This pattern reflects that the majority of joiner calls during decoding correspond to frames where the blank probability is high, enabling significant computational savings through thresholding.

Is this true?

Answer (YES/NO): NO